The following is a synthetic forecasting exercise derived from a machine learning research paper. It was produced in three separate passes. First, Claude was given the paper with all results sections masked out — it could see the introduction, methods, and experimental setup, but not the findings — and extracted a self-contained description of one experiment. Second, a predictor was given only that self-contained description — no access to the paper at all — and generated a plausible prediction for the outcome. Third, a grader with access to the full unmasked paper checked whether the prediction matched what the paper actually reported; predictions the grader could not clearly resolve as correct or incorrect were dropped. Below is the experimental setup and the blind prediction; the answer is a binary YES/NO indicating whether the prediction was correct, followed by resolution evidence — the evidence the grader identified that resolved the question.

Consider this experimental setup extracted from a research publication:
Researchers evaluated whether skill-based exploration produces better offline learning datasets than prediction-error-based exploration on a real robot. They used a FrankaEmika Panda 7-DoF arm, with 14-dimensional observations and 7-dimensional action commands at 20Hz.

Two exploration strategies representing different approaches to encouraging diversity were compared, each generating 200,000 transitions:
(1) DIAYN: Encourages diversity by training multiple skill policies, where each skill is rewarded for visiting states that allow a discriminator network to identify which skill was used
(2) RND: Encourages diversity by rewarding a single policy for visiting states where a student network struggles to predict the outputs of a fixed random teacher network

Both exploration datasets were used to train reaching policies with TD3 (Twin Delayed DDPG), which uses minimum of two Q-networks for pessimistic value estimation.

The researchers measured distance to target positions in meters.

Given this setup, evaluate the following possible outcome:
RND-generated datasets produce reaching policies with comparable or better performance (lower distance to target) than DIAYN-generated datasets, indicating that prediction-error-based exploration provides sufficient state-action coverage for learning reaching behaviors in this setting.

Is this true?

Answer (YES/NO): YES